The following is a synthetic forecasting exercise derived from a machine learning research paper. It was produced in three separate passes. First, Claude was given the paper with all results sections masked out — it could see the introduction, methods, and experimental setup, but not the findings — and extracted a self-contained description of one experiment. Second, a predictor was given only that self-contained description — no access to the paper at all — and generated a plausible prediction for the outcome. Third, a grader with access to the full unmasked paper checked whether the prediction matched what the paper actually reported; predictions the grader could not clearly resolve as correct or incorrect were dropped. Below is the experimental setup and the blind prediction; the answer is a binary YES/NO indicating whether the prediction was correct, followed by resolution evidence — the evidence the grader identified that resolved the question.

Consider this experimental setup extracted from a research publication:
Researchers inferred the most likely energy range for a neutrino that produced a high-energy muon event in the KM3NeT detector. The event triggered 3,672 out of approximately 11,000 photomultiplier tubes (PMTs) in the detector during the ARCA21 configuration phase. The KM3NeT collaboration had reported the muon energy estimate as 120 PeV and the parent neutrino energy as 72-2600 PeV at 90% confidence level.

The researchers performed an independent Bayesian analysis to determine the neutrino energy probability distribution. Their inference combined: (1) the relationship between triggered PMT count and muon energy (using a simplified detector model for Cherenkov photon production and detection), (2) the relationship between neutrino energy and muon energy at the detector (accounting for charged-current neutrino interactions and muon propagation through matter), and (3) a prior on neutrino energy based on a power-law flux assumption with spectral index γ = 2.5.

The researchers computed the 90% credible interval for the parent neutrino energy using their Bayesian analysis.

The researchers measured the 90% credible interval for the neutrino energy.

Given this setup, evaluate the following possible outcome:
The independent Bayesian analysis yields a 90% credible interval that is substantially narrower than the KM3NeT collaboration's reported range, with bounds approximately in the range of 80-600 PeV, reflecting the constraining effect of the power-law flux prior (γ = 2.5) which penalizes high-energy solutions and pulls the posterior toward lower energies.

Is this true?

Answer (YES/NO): NO